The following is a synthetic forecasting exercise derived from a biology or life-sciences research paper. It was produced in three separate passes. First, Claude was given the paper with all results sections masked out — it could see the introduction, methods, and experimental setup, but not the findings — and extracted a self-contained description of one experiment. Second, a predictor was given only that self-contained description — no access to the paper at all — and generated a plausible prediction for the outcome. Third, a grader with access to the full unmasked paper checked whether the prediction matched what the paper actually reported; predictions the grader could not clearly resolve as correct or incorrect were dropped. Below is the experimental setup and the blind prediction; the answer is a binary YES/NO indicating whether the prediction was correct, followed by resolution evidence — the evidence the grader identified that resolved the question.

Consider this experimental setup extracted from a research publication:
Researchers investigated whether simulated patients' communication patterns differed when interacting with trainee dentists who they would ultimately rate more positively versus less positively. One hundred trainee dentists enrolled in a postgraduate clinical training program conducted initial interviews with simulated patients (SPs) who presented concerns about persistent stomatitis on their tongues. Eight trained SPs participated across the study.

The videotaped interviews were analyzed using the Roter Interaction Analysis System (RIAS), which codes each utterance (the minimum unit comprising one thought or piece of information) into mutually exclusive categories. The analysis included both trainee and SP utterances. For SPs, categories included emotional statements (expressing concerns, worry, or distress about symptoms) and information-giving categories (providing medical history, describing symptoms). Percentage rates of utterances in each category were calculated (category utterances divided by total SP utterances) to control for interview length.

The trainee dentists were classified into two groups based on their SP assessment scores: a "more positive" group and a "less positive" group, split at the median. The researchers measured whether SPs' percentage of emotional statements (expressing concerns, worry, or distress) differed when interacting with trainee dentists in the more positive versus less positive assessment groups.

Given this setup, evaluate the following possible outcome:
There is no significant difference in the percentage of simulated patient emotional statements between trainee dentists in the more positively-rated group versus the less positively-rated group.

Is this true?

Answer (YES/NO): NO